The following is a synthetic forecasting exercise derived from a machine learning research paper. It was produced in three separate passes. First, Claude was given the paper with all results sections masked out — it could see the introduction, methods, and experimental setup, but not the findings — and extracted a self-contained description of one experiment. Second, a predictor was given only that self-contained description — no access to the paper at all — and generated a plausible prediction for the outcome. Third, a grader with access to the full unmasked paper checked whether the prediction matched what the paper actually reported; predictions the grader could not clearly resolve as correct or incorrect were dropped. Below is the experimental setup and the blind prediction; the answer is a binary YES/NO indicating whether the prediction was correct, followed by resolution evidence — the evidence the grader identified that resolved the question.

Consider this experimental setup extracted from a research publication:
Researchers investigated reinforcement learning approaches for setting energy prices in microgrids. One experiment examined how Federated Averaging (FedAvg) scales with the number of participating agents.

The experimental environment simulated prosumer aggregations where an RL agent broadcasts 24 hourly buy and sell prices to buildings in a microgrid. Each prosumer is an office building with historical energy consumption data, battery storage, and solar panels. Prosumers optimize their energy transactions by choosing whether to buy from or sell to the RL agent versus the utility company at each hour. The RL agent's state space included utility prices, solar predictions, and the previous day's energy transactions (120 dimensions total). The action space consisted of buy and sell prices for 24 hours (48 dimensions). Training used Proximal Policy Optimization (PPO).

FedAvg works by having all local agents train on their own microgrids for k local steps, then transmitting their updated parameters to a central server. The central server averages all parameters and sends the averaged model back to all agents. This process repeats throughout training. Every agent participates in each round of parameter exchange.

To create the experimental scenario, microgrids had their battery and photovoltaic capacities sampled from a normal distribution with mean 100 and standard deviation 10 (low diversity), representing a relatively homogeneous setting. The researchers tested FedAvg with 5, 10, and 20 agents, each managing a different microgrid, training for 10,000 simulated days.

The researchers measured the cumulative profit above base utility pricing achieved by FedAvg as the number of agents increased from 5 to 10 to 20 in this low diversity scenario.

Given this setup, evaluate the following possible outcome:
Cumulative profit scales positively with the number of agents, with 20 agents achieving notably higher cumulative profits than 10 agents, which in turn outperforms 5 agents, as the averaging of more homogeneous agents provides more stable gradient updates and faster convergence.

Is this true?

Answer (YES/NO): NO